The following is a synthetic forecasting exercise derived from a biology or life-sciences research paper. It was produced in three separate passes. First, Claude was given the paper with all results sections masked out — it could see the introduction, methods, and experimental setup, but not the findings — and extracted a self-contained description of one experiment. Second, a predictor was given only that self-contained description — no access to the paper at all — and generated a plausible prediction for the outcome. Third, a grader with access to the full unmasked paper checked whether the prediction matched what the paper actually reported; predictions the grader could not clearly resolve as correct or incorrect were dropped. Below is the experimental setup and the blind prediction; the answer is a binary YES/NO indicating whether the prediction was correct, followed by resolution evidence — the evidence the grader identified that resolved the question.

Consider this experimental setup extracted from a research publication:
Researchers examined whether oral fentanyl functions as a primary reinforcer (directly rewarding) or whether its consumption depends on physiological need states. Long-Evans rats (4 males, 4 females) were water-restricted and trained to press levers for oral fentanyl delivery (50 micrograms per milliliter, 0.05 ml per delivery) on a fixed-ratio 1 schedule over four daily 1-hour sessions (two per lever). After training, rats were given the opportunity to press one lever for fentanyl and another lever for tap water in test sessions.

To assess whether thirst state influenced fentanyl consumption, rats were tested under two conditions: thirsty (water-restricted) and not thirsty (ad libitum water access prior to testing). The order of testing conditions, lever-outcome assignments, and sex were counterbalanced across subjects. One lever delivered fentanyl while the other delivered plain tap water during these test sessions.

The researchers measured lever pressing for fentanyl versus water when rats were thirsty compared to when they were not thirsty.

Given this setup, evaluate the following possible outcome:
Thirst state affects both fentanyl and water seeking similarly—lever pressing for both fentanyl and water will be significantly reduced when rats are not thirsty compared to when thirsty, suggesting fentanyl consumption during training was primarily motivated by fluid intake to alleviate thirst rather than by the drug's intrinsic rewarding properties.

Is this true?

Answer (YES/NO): NO